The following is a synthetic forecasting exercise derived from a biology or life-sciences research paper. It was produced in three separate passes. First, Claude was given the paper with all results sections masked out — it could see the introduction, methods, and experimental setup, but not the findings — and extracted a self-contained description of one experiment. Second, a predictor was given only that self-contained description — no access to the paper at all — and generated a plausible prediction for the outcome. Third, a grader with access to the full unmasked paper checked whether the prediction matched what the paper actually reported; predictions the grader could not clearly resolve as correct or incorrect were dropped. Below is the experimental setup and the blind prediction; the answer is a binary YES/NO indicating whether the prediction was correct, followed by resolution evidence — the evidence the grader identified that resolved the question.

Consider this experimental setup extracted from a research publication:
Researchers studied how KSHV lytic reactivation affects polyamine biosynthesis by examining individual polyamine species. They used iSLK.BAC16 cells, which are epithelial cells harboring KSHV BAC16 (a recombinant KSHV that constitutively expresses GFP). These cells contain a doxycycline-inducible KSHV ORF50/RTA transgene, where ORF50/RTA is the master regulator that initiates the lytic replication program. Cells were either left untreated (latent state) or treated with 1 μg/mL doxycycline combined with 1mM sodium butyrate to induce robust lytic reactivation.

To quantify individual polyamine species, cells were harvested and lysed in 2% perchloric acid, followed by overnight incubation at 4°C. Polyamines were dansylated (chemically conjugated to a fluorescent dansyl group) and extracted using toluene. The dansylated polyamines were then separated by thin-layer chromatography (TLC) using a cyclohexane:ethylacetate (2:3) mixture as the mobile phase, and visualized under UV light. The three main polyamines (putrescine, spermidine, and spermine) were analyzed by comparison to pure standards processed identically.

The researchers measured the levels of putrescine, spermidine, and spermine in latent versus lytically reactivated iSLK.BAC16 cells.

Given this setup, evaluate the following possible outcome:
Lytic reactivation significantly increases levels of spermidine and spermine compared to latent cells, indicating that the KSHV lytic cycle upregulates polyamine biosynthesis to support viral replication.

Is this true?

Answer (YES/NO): NO